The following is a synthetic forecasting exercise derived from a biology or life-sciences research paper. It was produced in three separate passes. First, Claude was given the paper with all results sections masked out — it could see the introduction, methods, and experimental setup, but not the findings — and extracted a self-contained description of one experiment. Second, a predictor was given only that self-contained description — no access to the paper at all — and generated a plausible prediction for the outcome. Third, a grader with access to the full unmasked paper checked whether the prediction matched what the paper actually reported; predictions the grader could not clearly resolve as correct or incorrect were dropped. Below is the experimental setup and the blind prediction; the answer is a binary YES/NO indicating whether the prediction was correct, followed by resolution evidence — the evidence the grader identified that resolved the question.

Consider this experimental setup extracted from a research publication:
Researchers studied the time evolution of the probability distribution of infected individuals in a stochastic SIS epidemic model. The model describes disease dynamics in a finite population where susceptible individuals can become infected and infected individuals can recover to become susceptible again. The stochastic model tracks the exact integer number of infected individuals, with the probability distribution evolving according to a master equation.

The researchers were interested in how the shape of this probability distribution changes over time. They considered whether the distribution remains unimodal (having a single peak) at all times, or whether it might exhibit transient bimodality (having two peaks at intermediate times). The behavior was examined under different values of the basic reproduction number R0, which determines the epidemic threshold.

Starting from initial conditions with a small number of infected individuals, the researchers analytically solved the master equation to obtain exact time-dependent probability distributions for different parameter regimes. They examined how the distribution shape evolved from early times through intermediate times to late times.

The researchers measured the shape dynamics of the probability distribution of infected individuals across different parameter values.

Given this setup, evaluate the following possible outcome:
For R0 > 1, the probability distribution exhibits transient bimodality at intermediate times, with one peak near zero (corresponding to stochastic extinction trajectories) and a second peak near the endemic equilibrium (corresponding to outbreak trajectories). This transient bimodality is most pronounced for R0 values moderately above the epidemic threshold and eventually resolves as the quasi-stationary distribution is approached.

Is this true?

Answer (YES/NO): NO